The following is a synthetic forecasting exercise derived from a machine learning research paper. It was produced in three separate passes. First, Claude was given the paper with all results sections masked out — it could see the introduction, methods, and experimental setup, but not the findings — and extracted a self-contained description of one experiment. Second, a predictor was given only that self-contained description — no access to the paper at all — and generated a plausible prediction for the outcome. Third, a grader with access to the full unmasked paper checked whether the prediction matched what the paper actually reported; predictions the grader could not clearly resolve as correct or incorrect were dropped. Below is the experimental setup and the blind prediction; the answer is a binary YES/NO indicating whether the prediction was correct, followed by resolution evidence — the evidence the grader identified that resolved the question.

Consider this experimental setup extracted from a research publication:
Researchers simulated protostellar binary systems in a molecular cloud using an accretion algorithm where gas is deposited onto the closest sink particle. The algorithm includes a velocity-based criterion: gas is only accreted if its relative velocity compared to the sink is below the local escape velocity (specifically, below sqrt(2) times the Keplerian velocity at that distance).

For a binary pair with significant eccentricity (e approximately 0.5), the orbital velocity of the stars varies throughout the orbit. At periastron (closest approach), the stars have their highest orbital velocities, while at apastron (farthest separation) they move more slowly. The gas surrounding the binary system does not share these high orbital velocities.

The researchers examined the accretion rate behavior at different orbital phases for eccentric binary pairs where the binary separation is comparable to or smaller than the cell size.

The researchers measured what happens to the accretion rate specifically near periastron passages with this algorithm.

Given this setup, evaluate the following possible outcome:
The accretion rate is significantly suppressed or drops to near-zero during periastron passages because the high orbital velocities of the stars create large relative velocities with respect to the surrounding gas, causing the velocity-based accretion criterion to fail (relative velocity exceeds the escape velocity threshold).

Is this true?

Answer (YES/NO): YES